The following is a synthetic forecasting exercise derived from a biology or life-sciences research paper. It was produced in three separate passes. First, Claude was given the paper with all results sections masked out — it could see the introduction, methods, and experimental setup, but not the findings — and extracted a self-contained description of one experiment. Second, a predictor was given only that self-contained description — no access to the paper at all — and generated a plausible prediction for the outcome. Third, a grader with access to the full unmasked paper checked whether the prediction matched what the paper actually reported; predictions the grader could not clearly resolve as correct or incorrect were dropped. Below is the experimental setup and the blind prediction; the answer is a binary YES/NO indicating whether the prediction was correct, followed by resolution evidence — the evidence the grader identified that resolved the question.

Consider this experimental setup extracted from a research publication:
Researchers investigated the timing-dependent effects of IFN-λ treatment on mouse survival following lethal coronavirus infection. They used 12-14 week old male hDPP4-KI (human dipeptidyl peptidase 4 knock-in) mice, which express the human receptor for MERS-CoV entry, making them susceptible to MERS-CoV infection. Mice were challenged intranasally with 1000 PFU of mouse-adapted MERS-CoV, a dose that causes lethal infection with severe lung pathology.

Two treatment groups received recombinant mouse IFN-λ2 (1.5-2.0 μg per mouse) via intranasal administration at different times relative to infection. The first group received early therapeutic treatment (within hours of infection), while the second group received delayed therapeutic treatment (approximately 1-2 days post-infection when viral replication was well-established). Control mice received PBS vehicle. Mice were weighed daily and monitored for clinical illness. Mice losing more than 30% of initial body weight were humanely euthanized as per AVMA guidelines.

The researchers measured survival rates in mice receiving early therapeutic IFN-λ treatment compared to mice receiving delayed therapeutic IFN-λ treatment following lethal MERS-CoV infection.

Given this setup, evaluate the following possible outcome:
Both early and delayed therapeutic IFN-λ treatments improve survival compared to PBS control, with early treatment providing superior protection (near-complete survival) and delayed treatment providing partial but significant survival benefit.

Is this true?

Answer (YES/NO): NO